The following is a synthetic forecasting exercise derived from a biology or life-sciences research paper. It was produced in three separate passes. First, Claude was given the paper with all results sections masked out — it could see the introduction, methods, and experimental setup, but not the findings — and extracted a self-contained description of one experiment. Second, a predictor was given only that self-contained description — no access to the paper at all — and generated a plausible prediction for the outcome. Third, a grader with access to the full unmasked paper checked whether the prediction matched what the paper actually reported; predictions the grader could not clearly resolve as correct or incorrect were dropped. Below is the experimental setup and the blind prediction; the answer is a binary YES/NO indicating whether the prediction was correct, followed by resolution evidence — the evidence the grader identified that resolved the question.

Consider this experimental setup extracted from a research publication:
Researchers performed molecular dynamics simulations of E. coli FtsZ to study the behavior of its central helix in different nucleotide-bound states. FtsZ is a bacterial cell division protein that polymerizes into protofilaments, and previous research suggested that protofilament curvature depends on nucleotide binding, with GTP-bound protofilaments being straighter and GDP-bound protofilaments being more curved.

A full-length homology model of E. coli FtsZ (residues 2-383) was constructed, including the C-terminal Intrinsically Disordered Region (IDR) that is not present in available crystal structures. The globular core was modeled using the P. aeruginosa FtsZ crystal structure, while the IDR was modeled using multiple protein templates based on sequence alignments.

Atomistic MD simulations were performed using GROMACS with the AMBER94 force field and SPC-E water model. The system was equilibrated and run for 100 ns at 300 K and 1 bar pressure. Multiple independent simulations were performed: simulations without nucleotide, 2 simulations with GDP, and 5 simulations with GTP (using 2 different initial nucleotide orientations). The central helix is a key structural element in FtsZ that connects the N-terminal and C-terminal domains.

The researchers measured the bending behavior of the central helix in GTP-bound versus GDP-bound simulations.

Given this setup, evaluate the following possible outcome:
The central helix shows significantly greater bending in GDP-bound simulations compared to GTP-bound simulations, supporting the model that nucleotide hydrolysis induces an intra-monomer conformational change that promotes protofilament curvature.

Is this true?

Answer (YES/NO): NO